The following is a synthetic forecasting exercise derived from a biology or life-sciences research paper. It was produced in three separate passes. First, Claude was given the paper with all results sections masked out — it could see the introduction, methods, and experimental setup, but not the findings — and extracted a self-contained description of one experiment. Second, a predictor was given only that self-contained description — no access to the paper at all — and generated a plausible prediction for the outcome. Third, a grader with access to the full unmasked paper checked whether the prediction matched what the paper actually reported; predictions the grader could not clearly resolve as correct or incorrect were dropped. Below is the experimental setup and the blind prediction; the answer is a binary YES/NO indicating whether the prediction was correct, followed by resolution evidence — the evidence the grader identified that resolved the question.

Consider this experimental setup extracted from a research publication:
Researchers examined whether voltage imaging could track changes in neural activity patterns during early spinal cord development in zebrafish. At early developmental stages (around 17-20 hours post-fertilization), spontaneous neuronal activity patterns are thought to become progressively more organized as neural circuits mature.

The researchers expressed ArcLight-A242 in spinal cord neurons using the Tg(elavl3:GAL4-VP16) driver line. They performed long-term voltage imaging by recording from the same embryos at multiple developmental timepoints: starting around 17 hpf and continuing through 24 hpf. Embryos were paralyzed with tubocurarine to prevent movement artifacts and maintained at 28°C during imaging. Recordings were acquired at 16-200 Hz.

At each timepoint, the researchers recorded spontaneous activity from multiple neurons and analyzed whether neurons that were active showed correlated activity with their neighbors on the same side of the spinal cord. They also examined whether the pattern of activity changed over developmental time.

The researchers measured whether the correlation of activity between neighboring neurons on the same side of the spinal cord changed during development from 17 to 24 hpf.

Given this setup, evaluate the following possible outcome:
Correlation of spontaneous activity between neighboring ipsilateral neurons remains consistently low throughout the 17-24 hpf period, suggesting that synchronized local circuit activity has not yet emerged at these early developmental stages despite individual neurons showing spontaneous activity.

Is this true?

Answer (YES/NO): NO